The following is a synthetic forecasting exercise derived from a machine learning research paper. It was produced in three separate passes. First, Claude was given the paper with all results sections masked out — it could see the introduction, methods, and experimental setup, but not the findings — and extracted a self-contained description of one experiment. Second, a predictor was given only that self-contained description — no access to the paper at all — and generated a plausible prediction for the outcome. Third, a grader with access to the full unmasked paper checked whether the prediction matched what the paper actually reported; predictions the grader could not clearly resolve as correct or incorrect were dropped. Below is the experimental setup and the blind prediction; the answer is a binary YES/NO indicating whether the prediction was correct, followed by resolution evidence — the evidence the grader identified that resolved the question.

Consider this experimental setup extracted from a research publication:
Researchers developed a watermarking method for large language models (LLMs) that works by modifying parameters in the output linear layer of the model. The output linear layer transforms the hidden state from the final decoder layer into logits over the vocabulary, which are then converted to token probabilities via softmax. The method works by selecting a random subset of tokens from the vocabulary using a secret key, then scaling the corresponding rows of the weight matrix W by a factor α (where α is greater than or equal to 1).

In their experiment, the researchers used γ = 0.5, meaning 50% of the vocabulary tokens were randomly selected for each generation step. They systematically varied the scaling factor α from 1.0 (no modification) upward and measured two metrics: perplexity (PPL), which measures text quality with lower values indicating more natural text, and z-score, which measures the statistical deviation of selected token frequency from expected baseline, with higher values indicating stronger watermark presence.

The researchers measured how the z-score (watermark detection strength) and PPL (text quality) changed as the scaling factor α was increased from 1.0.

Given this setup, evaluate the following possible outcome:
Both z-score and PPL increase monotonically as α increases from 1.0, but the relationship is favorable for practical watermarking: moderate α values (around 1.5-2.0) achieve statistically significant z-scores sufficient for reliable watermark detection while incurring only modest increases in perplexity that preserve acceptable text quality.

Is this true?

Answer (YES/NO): NO